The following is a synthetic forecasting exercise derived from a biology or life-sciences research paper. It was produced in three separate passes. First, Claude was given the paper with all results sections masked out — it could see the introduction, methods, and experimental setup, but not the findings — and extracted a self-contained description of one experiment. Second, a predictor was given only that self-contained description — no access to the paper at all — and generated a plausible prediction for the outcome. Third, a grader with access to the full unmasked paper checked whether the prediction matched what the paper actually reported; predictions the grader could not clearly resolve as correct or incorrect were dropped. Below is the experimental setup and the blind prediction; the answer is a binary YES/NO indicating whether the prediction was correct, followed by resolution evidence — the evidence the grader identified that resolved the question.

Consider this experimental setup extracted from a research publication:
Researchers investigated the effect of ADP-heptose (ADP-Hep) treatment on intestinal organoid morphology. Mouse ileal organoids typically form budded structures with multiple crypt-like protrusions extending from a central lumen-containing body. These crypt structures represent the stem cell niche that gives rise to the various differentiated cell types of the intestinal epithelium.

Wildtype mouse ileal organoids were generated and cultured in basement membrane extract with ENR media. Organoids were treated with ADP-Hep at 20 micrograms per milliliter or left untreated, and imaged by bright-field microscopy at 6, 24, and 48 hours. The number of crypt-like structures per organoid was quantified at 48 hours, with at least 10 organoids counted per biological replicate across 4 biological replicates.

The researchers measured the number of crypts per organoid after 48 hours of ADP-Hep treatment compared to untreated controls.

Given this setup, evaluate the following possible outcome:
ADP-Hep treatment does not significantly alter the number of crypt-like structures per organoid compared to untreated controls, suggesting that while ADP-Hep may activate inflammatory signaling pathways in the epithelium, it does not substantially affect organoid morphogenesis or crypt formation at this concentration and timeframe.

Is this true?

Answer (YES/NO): NO